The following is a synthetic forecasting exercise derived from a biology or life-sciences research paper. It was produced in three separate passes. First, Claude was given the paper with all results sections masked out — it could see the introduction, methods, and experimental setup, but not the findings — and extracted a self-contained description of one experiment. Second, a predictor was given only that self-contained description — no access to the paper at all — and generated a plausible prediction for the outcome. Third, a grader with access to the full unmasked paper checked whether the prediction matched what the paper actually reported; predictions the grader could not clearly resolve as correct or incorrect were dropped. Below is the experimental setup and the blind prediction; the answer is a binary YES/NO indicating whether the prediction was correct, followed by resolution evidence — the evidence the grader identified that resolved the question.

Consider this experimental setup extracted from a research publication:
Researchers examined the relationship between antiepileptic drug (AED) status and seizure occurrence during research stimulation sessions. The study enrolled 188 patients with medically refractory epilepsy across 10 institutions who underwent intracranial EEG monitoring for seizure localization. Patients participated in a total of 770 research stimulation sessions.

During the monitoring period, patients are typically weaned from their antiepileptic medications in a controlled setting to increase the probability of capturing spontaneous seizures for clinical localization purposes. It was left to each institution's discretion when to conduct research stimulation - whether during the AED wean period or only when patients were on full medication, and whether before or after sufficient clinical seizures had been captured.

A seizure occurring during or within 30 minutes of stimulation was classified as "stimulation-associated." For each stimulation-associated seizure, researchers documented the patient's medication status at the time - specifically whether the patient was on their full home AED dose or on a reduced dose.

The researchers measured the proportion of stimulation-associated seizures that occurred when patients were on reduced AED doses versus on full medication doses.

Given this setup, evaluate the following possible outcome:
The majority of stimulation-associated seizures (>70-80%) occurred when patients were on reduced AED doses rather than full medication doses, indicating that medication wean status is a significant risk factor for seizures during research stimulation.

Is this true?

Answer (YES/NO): YES